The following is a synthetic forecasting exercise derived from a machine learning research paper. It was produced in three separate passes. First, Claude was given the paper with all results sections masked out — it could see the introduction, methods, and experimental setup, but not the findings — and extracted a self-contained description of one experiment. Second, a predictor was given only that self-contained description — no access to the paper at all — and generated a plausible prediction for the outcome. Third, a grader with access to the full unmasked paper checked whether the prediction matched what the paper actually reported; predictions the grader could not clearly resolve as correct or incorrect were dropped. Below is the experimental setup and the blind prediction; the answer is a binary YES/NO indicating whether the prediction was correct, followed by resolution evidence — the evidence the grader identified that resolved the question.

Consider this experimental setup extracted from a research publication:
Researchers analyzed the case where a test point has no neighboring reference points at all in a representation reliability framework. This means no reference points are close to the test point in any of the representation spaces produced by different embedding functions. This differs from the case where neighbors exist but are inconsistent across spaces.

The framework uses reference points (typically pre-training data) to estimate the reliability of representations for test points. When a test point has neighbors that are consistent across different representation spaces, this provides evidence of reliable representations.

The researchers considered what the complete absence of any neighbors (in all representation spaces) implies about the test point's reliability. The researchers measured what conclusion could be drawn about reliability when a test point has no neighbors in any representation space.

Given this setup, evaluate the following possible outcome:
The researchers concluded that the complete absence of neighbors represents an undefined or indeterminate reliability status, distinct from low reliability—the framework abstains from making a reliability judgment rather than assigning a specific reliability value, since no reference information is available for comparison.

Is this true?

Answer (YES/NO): NO